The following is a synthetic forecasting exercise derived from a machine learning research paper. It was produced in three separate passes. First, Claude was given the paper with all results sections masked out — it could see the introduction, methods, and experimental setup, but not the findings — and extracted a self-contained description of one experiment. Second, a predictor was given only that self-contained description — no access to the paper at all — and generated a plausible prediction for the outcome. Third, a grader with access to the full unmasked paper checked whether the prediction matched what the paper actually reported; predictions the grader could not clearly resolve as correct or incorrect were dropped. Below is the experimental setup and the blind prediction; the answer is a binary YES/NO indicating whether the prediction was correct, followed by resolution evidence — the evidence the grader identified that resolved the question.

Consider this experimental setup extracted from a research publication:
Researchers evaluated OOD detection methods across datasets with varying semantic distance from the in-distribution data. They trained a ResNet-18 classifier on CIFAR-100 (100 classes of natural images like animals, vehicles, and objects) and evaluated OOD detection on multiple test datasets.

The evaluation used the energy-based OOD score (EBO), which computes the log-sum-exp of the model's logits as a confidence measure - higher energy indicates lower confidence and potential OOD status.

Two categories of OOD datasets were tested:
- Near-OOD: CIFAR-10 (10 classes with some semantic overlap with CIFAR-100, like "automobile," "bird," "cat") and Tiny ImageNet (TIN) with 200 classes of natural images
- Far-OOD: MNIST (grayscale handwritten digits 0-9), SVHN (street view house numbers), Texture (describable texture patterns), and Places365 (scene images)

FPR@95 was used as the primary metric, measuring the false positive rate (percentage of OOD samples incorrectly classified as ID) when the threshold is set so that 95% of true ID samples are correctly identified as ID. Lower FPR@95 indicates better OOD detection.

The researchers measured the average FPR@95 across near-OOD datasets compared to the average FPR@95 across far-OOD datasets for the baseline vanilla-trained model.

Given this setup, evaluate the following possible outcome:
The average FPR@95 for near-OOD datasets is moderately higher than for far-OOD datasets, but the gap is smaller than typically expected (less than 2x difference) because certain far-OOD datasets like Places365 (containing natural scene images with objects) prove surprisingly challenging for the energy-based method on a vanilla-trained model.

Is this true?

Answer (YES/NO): NO